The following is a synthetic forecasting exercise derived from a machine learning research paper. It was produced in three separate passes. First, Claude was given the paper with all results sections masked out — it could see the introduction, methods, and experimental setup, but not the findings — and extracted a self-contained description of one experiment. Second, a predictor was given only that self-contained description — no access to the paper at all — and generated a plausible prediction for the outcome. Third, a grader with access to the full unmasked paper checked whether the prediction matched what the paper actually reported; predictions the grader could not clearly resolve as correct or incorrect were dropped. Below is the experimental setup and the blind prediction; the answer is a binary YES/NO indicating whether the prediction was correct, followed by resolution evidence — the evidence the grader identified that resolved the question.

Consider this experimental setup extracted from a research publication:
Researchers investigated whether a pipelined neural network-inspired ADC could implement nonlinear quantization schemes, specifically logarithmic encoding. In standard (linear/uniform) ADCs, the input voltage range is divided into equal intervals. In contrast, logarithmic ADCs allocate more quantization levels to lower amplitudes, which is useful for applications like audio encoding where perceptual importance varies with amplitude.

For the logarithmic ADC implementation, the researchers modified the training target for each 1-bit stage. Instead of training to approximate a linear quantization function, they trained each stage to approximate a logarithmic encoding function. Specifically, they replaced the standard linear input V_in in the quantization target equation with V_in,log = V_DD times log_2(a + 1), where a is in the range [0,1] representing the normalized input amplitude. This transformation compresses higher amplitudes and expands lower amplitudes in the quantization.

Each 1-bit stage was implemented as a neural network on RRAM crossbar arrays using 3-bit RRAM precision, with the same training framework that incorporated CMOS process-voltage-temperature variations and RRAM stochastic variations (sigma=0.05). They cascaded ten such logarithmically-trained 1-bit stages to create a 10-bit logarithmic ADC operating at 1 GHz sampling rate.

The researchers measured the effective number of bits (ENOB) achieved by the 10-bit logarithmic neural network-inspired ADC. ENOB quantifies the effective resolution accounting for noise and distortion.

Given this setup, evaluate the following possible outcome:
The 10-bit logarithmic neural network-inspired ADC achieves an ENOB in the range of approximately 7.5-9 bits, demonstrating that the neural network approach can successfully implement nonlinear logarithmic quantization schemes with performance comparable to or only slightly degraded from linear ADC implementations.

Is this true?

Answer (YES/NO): NO